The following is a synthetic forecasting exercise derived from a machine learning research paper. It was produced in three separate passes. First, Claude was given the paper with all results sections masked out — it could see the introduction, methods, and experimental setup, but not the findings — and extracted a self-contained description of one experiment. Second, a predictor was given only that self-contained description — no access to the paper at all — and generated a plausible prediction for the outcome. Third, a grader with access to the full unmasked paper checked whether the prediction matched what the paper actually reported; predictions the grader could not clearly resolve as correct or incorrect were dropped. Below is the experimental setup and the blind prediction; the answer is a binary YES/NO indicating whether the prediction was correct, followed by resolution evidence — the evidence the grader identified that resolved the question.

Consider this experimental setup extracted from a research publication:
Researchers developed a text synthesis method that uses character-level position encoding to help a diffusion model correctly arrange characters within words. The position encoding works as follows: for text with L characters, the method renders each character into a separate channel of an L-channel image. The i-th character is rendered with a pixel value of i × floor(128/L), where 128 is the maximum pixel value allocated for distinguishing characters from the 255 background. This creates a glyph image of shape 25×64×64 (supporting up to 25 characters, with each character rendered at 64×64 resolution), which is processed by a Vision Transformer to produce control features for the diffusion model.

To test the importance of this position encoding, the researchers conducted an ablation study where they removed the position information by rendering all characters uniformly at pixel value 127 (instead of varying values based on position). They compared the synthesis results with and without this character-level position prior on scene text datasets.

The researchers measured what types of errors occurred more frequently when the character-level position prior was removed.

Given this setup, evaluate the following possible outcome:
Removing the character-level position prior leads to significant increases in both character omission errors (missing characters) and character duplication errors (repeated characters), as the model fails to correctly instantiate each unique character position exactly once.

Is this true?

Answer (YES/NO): NO